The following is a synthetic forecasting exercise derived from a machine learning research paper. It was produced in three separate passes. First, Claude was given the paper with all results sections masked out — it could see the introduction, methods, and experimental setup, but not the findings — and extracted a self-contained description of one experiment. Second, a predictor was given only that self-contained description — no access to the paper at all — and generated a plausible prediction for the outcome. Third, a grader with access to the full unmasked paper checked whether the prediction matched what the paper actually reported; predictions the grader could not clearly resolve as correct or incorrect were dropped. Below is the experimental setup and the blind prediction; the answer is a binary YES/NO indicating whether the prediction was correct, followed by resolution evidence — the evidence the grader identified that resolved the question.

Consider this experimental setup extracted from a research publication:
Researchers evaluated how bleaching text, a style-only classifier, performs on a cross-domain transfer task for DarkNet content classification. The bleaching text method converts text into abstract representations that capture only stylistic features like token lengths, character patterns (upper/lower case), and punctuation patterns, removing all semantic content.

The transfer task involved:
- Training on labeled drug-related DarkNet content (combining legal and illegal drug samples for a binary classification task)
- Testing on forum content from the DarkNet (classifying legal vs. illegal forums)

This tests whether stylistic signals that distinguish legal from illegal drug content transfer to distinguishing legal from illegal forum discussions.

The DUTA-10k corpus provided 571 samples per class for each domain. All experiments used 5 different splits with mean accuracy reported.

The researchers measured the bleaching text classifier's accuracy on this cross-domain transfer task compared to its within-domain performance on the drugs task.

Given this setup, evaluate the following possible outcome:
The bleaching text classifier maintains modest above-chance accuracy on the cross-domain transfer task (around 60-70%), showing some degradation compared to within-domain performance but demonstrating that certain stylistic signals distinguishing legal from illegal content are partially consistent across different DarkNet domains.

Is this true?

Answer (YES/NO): NO